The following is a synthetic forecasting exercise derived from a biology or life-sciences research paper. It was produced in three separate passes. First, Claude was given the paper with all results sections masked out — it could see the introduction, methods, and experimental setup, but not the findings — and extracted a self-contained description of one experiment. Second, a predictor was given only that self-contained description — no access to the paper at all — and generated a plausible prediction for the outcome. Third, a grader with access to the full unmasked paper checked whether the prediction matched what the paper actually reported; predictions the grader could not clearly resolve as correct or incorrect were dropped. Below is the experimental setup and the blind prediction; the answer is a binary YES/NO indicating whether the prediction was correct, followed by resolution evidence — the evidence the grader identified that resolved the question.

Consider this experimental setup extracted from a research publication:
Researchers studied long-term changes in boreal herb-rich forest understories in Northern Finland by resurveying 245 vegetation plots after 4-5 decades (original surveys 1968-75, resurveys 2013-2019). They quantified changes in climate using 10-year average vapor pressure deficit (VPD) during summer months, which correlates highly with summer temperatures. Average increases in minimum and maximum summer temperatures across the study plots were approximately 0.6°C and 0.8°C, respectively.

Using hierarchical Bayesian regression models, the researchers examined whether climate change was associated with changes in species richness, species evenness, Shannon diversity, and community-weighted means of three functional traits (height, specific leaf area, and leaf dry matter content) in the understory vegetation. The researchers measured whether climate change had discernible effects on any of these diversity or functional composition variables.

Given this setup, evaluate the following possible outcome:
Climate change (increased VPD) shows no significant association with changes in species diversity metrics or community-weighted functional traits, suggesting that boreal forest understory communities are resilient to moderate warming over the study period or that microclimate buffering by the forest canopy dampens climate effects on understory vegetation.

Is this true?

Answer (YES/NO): YES